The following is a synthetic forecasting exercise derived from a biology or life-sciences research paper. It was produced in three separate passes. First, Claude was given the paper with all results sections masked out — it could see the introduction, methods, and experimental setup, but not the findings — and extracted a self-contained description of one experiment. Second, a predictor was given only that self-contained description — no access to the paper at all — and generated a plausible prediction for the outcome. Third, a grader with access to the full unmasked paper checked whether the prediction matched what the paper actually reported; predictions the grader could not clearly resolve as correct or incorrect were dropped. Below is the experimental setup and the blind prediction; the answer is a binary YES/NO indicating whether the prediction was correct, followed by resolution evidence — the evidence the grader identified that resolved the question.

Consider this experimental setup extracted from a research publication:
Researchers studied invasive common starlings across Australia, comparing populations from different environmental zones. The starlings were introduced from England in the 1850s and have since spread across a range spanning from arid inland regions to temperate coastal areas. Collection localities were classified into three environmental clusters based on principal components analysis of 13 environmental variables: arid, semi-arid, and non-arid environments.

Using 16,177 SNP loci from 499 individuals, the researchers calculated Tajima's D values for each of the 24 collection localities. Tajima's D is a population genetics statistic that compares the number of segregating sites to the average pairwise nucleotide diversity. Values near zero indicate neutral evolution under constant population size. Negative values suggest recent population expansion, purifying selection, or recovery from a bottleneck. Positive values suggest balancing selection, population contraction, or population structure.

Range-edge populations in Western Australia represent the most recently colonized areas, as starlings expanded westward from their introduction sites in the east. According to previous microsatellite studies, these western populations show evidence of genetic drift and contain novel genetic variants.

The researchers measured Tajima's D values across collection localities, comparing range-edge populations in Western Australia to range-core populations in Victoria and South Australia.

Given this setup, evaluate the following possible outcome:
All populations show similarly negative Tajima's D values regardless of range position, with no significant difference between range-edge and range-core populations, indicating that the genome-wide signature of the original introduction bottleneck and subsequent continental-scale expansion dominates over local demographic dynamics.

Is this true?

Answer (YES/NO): NO